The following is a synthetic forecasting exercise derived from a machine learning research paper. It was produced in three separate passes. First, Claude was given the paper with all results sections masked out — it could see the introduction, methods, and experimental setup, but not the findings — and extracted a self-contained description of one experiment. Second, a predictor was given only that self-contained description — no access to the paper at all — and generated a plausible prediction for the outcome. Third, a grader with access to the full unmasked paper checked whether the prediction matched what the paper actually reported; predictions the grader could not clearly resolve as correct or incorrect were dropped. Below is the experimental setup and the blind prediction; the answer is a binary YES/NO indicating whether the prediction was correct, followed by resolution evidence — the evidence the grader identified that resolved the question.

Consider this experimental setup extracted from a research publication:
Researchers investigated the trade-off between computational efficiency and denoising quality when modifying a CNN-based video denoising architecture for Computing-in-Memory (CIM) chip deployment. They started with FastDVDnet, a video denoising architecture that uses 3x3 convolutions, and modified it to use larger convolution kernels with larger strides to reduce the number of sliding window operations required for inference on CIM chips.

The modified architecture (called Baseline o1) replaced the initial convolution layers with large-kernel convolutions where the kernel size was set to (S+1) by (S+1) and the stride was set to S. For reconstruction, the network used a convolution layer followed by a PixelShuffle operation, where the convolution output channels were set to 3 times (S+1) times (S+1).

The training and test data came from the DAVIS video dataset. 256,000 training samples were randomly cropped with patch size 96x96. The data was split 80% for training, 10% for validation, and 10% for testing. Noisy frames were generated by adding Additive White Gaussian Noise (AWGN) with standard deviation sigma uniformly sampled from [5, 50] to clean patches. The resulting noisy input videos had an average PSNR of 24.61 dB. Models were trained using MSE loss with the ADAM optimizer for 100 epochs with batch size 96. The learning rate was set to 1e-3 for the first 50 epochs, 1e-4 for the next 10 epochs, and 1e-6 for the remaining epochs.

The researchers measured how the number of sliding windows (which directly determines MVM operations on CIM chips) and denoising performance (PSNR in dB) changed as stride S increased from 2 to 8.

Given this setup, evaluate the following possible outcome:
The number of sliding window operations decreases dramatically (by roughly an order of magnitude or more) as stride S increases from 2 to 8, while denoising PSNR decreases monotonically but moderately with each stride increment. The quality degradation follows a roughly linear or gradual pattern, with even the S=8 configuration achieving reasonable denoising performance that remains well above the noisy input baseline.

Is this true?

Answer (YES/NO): NO